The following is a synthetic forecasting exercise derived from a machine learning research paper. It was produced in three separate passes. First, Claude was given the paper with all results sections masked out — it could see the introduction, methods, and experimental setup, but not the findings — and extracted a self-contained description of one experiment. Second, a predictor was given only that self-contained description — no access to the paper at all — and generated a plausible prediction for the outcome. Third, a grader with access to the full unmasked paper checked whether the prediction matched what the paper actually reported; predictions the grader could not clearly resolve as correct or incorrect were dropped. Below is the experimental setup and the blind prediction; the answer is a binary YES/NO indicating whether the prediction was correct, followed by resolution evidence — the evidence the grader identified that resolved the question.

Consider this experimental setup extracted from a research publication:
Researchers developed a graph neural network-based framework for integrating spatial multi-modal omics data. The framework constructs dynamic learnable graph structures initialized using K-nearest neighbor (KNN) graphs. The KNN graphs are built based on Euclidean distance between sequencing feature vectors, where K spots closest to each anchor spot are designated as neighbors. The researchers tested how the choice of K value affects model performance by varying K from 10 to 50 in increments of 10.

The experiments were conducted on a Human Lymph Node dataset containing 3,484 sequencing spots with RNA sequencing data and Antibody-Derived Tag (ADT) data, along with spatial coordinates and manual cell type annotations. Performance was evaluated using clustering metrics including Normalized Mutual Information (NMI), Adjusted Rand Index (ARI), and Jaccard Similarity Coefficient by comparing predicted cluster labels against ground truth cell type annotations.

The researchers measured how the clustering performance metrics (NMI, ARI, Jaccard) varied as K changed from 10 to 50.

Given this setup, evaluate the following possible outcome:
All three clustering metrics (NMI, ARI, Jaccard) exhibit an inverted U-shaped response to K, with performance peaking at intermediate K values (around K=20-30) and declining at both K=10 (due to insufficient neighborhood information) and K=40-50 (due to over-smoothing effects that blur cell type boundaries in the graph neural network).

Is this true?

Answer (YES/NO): NO